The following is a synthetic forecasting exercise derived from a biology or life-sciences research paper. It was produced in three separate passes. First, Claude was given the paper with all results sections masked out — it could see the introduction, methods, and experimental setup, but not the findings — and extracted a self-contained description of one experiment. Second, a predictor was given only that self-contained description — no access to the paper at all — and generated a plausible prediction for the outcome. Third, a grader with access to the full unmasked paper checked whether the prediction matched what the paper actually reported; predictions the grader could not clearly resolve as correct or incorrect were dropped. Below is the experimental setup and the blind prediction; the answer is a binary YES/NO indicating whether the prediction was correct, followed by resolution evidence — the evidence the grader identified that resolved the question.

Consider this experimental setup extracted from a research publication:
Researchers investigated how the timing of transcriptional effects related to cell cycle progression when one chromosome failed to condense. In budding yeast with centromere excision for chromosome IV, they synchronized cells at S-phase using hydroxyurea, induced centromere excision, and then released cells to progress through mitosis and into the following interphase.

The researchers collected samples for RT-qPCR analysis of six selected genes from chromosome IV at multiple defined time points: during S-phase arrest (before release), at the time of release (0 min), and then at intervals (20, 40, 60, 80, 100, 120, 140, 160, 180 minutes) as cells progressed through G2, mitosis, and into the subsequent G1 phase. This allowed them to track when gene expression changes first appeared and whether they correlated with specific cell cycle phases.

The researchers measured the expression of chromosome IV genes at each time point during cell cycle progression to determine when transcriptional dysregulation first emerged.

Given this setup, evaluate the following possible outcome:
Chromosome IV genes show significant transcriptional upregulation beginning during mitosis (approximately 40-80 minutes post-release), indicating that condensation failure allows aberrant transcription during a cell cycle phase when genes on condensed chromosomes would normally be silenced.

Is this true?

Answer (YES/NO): NO